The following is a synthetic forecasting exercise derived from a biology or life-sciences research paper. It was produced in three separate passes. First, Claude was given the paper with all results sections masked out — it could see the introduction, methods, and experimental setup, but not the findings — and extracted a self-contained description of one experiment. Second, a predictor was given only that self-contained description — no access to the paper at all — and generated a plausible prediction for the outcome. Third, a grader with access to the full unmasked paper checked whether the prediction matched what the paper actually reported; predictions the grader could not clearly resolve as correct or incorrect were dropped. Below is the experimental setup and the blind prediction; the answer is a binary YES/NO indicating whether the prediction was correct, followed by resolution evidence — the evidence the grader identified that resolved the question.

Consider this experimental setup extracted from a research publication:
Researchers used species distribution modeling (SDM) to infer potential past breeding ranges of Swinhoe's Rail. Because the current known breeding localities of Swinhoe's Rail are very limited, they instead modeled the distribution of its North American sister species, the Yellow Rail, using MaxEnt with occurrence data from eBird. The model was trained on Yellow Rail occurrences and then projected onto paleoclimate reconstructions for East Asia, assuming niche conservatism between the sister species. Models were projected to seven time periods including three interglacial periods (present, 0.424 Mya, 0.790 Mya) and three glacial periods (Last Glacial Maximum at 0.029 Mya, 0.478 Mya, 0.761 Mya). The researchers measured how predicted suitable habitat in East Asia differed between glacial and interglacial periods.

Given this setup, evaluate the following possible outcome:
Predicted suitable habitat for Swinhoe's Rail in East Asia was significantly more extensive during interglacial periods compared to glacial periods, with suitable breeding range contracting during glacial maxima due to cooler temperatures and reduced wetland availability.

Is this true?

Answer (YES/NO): NO